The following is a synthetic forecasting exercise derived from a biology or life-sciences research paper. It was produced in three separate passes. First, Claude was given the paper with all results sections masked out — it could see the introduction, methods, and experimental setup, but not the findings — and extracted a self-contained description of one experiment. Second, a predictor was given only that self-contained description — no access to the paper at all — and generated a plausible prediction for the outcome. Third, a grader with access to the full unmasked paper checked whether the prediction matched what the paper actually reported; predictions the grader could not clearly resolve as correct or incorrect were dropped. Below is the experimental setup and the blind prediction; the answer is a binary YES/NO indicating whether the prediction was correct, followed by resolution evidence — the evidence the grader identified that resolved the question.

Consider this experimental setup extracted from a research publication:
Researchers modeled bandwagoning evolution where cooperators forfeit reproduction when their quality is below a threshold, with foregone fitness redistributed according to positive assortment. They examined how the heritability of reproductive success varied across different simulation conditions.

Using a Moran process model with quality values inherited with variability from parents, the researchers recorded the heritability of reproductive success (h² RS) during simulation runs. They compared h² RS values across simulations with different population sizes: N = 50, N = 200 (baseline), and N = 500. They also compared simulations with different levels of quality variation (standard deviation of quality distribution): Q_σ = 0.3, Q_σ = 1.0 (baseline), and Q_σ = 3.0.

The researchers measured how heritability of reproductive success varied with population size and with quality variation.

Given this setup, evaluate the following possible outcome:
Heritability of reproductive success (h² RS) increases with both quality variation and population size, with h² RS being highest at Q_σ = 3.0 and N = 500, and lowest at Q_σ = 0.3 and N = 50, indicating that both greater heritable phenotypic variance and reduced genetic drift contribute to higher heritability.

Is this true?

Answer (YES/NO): YES